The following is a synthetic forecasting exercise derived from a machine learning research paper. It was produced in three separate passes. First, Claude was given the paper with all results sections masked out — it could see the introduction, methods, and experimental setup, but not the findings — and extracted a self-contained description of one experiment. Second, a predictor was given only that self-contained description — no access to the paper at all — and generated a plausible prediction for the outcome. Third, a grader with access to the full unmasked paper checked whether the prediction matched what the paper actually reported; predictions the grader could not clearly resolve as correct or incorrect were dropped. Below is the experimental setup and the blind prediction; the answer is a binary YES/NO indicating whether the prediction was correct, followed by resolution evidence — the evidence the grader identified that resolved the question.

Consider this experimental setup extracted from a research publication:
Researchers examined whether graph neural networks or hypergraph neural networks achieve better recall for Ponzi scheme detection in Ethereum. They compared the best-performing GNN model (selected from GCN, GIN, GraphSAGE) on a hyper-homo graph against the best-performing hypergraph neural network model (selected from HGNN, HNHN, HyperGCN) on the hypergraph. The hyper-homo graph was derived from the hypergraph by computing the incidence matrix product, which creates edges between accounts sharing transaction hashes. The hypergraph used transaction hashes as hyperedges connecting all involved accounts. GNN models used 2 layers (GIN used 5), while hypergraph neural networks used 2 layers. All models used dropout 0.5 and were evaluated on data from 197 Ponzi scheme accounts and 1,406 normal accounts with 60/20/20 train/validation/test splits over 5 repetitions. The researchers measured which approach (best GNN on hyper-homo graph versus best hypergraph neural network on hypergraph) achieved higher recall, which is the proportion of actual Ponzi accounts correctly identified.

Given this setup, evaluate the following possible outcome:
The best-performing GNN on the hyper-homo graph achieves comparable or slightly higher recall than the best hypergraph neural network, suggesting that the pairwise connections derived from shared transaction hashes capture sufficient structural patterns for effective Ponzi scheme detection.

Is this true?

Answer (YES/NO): YES